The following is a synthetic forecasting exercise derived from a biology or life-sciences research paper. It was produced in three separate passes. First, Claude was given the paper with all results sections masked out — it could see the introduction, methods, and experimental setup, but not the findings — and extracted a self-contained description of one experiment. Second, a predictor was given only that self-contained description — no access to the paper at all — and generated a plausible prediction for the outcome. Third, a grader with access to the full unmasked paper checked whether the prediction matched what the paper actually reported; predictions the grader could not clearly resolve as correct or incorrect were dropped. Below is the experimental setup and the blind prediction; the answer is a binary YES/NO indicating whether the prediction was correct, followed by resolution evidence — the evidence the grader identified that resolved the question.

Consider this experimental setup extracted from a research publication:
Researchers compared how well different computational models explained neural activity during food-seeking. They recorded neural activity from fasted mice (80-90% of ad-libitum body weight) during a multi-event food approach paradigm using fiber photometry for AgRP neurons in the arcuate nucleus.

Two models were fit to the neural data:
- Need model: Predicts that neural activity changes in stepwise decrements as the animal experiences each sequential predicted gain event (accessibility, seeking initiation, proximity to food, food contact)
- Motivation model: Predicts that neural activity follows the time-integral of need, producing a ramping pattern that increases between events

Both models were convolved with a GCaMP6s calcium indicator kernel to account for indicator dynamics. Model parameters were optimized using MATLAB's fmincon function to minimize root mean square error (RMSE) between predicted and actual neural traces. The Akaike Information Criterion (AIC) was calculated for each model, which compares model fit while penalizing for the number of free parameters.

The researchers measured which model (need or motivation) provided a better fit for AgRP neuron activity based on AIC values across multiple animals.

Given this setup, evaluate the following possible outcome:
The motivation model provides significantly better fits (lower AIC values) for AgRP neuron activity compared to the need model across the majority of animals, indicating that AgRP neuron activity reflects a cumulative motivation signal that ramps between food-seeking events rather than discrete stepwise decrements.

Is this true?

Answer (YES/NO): NO